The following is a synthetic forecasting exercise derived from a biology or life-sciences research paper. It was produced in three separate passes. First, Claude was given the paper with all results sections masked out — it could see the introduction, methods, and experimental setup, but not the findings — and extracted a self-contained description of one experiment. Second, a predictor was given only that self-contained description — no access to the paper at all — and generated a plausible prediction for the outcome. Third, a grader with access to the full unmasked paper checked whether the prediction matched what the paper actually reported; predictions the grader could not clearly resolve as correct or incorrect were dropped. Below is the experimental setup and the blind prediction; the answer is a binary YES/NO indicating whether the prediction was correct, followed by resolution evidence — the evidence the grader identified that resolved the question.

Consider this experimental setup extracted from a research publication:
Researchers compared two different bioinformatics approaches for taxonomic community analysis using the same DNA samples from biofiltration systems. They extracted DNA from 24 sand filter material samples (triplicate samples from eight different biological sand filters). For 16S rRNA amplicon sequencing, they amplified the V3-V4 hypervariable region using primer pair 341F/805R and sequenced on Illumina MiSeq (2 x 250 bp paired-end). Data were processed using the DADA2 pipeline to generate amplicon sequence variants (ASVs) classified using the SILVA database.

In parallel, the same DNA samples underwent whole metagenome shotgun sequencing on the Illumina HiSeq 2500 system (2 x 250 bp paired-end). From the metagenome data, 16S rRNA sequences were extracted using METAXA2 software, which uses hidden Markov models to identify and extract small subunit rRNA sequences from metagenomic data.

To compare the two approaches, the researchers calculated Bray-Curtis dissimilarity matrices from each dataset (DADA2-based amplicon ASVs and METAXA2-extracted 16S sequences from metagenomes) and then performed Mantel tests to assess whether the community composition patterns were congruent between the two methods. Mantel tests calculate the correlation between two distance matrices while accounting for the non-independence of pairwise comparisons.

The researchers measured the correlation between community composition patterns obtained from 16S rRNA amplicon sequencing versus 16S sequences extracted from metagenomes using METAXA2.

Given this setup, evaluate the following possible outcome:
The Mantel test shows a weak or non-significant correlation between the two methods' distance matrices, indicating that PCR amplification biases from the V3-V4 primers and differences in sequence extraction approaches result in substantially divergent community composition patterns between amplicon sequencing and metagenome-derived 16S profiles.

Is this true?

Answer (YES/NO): NO